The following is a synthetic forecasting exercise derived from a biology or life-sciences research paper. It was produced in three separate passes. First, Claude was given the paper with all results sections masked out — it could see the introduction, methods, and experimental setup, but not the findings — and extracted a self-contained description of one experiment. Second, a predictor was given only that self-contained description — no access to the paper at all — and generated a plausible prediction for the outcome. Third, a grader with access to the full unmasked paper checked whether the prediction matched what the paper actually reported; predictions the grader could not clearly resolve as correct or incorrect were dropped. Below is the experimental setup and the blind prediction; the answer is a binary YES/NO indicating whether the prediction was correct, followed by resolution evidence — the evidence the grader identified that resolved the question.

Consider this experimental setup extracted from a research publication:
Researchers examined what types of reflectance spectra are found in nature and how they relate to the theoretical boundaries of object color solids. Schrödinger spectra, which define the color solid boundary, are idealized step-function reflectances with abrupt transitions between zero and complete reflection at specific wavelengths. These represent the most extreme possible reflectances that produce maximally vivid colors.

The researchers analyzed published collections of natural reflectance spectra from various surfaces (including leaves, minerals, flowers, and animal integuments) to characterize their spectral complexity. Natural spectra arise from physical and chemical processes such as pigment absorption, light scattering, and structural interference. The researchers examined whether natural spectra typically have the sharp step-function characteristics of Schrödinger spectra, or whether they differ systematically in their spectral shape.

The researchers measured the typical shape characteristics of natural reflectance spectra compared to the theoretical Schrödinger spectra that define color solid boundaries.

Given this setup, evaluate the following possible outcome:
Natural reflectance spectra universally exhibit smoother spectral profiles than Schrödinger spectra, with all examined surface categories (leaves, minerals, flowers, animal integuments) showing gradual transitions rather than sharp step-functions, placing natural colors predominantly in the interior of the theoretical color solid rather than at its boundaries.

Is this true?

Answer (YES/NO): NO